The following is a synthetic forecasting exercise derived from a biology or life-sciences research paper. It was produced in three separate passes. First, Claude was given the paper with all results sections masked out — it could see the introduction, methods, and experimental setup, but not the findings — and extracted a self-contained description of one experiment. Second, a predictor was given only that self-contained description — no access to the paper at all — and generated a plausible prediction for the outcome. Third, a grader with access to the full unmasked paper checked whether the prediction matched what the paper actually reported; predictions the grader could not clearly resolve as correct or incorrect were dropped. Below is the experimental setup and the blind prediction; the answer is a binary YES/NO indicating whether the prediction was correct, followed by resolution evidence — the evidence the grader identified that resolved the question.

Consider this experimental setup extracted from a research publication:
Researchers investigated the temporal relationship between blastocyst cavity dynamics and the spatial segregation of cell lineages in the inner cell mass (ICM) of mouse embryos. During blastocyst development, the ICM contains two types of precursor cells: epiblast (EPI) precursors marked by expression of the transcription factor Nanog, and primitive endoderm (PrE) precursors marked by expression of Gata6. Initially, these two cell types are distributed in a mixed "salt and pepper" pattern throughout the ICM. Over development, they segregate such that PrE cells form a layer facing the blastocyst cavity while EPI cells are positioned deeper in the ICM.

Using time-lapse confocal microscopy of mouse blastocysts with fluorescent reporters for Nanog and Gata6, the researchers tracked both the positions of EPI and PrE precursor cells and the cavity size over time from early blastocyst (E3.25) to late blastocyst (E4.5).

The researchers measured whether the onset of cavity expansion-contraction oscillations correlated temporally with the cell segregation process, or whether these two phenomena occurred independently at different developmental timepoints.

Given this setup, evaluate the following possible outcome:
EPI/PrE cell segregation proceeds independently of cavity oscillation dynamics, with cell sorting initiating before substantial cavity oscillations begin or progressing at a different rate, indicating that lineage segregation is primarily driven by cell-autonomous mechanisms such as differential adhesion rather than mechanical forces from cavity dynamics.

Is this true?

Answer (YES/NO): NO